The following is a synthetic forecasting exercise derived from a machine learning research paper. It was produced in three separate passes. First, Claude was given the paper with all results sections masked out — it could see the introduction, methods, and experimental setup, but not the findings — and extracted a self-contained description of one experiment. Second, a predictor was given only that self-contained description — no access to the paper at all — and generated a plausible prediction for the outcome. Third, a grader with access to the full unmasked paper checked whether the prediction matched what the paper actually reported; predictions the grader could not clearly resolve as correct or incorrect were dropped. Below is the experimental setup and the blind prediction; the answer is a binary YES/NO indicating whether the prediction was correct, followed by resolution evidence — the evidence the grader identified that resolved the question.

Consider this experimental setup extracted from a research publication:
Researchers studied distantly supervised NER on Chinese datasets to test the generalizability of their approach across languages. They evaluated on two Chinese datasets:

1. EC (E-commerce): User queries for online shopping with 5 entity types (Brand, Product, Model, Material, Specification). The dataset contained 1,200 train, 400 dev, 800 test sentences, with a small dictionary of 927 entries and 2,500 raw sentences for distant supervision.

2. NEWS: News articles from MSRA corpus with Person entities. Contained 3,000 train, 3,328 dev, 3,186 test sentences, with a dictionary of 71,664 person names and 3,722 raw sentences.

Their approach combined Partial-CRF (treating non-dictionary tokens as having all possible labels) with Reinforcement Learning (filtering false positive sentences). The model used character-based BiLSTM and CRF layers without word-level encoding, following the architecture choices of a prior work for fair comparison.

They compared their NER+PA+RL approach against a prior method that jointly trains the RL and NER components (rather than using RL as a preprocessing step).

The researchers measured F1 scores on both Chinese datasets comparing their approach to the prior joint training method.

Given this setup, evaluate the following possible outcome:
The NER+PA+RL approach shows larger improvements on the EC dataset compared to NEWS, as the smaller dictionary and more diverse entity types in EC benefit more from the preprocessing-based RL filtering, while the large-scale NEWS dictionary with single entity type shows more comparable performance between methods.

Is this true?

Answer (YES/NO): YES